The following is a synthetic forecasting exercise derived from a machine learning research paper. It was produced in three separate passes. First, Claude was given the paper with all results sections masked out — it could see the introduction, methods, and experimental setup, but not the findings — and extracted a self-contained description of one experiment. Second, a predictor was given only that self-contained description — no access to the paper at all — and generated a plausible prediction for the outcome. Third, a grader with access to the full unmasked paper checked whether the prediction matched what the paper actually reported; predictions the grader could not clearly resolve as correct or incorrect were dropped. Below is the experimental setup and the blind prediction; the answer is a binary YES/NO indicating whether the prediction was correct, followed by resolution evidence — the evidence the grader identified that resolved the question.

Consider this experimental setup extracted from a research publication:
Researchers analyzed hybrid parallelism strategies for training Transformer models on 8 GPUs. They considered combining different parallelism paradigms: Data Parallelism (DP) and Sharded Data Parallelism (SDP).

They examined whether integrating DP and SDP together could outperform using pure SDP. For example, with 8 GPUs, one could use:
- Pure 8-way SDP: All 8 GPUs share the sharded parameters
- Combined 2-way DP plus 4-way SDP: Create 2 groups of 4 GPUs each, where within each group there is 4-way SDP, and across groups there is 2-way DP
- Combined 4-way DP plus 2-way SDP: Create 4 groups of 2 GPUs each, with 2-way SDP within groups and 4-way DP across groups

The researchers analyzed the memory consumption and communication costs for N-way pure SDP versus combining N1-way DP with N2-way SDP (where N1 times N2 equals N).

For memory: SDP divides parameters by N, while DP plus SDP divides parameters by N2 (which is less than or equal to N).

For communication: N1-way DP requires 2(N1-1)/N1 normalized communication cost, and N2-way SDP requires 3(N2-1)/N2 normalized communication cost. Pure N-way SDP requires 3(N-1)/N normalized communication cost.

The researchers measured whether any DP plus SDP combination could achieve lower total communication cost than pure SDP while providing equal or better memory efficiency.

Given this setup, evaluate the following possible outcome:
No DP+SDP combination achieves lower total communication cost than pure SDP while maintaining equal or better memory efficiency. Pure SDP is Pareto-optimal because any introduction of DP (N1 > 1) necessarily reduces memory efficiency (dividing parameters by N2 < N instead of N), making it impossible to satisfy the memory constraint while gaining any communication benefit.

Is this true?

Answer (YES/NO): YES